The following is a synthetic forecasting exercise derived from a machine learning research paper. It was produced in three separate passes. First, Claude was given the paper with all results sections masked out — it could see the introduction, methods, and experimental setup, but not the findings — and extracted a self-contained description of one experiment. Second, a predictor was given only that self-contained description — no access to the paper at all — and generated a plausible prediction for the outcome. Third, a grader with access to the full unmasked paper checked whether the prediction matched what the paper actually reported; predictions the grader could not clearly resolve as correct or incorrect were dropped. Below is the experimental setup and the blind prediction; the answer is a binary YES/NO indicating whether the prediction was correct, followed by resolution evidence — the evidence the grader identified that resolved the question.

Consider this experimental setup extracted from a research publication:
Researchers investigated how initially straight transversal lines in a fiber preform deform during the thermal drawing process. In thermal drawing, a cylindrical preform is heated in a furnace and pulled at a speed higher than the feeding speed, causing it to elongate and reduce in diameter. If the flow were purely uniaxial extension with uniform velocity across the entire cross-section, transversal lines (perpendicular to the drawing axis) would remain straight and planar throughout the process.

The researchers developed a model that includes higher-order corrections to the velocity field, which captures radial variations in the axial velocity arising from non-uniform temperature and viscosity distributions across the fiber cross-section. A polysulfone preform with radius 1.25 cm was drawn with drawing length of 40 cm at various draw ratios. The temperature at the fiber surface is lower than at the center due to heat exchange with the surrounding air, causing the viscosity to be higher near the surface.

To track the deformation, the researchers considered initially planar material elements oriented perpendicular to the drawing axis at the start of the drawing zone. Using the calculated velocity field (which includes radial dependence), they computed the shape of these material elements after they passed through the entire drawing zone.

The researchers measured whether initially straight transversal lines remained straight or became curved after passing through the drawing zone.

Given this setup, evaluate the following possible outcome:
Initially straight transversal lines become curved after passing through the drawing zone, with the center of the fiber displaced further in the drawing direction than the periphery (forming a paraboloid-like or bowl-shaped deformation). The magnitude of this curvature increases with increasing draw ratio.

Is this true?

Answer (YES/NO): NO